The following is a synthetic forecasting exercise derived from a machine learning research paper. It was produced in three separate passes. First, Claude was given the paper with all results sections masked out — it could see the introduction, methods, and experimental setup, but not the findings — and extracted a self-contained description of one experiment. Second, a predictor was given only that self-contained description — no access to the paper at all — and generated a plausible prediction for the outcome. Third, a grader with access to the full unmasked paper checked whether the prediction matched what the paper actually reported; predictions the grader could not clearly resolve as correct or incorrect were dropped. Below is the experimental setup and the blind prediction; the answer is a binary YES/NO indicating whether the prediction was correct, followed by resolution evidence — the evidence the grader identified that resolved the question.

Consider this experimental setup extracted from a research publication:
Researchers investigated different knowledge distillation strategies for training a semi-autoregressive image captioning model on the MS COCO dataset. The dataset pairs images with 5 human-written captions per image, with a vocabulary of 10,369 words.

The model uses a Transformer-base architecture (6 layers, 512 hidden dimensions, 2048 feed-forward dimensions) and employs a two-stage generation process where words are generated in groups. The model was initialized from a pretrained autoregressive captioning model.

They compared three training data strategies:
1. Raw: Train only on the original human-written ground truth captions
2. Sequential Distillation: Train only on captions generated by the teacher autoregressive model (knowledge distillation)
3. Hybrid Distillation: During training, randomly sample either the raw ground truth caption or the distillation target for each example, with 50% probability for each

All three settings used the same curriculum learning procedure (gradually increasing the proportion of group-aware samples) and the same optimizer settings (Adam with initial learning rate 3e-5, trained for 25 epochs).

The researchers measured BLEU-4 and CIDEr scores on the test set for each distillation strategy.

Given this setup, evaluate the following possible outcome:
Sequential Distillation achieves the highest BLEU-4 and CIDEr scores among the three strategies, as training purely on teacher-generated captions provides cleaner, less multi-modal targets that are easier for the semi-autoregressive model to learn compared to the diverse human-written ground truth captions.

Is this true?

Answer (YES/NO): NO